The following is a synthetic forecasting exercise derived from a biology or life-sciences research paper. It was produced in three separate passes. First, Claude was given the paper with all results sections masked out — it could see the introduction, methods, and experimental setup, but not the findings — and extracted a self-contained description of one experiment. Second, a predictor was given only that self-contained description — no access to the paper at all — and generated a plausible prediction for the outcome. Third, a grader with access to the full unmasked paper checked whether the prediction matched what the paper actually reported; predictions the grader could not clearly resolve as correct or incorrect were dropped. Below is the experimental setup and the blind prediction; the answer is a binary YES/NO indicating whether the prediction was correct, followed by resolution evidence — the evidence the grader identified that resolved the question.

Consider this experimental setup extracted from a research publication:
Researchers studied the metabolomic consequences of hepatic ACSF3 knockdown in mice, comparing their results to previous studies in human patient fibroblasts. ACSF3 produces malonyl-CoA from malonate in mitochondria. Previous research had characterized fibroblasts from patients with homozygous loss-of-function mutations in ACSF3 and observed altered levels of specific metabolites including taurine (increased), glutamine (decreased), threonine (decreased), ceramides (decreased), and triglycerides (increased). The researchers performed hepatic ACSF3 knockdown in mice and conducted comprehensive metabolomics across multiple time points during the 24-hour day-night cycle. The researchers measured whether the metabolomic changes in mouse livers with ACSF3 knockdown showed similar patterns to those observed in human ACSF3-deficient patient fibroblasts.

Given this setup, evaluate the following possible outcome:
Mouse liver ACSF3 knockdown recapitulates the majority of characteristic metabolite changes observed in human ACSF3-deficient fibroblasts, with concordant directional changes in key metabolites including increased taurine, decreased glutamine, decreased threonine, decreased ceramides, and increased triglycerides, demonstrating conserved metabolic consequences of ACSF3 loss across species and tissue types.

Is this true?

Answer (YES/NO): NO